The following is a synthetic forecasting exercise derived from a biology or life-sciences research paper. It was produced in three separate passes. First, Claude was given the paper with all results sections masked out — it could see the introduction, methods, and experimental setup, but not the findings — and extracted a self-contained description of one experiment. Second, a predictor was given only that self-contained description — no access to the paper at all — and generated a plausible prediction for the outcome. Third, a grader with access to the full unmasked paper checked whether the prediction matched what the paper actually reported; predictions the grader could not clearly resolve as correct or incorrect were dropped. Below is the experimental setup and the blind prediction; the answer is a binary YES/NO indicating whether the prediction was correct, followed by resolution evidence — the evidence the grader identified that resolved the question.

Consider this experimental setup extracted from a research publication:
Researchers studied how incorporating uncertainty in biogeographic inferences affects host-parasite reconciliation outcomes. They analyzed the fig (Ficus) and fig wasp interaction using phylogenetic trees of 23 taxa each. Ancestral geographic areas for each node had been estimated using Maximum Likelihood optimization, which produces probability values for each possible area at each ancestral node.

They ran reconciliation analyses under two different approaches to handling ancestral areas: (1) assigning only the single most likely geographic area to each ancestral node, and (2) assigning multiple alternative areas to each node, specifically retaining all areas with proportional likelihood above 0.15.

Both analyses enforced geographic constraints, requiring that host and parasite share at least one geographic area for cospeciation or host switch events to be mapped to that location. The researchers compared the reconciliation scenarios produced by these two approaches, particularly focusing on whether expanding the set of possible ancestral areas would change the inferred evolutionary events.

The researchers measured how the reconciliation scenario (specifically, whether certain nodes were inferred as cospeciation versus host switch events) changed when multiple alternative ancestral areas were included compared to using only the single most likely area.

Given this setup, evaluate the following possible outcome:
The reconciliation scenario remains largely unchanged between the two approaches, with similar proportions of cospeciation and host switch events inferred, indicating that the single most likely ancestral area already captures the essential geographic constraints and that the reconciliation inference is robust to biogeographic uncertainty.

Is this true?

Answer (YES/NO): NO